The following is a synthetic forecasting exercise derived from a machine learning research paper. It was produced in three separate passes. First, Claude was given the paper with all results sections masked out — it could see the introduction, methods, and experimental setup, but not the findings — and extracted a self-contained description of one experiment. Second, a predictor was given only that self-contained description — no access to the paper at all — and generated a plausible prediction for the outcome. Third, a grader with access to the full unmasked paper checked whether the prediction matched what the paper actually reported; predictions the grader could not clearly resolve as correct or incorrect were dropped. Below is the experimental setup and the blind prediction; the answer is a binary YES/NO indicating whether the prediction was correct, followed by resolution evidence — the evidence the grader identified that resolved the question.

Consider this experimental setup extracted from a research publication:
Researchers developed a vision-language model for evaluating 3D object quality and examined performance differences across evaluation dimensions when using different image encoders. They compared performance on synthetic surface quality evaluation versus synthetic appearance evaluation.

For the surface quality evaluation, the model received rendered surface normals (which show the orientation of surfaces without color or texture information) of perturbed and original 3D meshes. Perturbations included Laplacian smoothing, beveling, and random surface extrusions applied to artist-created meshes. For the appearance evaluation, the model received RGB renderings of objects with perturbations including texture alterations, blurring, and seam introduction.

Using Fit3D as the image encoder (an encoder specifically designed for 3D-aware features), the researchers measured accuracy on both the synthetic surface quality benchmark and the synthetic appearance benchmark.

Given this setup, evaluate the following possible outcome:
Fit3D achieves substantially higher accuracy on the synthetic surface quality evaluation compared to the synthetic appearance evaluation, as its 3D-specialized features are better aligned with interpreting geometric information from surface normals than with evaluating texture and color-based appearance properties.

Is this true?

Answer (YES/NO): YES